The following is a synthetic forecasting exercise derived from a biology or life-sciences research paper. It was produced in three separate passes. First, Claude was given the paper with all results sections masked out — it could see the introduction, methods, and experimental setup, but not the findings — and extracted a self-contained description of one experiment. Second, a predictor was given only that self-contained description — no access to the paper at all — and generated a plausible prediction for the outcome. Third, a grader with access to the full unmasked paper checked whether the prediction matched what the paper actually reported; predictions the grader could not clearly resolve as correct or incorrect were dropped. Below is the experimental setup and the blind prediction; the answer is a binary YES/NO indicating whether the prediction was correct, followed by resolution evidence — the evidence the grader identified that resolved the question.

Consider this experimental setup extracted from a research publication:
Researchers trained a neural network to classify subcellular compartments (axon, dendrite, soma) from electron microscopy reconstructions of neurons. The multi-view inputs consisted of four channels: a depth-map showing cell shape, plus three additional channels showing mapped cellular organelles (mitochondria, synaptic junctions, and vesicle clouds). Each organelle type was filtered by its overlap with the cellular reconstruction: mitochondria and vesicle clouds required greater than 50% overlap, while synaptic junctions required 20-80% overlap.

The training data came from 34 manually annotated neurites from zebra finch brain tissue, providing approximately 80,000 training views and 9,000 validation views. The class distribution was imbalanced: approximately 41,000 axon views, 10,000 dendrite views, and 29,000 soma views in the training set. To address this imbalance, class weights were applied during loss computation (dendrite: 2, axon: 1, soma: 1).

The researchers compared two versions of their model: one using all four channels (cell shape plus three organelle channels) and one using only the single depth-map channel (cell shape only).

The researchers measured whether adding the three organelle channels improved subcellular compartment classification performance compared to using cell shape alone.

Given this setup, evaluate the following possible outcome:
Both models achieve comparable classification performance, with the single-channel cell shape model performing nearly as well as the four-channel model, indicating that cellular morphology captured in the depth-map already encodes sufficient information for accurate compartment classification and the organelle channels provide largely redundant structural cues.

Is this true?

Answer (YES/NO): NO